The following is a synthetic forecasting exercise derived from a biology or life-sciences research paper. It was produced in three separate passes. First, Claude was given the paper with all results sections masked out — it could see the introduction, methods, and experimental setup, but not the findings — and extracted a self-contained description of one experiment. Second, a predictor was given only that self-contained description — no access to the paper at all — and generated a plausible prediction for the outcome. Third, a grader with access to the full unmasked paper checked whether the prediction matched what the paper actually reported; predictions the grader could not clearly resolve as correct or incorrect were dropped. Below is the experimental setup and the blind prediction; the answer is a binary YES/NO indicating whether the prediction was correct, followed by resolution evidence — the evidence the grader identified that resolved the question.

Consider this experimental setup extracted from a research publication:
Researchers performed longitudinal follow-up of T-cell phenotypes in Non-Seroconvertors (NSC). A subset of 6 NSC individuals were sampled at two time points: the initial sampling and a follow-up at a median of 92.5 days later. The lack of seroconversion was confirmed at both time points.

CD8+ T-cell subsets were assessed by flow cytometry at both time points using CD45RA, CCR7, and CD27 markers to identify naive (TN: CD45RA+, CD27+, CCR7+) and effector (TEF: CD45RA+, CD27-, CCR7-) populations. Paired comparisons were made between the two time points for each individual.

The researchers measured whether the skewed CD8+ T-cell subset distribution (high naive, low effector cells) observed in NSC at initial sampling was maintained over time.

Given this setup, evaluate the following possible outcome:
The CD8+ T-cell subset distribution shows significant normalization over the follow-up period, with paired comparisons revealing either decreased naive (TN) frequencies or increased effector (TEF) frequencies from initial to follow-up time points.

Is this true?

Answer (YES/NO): NO